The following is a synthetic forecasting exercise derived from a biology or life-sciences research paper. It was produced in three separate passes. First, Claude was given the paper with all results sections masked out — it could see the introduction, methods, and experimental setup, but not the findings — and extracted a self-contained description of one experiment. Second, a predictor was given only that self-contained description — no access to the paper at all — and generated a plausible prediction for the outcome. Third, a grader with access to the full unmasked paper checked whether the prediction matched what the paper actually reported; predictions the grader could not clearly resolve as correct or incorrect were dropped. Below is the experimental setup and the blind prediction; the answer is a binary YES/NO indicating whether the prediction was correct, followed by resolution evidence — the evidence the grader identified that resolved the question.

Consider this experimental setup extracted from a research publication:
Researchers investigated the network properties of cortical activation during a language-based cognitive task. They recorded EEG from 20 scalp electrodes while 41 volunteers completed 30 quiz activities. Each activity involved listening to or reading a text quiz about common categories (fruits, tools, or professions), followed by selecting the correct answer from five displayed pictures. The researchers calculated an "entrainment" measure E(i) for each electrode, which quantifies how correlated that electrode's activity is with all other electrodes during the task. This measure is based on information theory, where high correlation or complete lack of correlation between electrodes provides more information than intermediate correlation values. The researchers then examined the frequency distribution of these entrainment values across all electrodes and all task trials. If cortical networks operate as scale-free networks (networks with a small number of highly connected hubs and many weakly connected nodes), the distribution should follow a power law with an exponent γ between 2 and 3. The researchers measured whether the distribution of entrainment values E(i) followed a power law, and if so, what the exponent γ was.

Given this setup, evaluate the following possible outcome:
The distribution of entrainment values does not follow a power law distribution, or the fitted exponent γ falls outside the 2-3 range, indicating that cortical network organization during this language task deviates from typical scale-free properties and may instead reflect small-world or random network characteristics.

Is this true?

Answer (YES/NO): NO